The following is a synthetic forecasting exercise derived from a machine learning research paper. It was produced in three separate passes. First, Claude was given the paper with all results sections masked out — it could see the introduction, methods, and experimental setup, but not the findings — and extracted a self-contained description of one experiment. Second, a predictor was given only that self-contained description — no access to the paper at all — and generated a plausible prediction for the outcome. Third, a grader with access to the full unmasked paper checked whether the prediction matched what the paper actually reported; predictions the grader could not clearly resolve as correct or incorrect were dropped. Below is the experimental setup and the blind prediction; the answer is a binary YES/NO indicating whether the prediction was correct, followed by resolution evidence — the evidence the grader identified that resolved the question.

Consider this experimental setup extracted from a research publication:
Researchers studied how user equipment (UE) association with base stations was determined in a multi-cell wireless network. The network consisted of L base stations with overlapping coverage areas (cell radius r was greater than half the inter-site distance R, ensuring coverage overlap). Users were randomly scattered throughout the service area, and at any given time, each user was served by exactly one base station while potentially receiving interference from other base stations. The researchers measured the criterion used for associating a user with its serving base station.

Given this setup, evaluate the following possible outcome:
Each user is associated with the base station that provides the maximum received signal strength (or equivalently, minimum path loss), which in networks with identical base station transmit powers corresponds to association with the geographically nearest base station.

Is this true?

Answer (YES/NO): NO